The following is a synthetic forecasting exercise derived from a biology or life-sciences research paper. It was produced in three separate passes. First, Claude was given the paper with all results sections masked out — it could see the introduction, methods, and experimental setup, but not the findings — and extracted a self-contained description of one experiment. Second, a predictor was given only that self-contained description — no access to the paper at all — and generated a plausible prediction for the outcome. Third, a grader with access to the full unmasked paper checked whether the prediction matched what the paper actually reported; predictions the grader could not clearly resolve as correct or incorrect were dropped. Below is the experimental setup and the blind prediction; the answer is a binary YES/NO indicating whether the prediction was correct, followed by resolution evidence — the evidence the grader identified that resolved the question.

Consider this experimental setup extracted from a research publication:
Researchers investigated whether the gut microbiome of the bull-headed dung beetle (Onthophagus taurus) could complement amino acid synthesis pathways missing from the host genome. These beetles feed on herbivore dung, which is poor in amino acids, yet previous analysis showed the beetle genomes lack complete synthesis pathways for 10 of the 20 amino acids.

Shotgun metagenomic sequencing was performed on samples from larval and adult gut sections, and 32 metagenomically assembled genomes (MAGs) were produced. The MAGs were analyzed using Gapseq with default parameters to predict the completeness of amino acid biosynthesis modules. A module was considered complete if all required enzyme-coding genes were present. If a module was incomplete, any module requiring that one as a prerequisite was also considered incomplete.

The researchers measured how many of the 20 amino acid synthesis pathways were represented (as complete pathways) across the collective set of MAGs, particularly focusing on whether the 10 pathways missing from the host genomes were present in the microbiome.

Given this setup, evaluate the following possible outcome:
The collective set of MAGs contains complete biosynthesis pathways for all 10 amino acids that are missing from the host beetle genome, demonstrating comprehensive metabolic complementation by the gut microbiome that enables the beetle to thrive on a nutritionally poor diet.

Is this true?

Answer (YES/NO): YES